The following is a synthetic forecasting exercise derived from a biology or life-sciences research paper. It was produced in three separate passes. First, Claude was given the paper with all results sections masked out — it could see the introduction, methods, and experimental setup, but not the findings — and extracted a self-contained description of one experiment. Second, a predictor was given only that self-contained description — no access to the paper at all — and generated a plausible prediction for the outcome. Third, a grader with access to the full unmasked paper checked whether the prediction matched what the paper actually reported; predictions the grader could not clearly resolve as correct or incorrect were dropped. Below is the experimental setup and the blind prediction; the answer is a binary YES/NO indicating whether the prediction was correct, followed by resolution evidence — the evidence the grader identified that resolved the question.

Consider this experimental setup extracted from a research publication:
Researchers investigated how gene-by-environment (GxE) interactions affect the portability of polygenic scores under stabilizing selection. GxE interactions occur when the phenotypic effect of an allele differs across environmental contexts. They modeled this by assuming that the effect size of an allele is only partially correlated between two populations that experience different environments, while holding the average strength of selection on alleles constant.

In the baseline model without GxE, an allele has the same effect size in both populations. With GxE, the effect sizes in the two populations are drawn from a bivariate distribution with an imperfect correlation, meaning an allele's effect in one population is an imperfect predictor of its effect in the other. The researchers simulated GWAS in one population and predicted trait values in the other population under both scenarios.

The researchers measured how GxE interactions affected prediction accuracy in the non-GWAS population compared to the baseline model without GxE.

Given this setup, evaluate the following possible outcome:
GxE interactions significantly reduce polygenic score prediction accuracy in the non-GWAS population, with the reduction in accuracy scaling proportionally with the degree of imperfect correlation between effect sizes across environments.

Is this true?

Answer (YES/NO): NO